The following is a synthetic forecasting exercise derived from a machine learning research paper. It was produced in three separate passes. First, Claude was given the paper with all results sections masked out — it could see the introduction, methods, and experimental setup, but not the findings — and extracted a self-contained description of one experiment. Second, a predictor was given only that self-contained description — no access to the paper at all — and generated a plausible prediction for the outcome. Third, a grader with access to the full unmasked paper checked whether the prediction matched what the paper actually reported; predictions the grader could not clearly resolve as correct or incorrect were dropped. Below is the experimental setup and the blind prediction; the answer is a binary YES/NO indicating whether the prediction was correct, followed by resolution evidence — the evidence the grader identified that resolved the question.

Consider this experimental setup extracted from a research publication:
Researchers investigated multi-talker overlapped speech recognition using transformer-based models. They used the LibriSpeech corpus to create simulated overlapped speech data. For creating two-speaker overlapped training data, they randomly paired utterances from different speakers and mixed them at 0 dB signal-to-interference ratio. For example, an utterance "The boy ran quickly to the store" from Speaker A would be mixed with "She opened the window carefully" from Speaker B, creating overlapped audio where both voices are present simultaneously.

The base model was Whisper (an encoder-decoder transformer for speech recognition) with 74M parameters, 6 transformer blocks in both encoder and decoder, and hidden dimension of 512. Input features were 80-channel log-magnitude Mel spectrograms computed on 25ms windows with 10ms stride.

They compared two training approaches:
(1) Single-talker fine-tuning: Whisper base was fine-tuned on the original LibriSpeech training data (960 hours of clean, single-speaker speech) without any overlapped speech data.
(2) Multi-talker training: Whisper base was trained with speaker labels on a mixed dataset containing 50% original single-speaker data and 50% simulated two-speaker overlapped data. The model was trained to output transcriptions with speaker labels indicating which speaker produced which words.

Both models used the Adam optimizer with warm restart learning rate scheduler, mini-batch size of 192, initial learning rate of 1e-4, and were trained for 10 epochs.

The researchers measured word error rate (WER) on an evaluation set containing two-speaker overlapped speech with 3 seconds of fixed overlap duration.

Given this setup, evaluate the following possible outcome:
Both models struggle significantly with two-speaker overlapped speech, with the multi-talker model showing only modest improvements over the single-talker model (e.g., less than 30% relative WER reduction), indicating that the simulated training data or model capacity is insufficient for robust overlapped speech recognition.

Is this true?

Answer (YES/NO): NO